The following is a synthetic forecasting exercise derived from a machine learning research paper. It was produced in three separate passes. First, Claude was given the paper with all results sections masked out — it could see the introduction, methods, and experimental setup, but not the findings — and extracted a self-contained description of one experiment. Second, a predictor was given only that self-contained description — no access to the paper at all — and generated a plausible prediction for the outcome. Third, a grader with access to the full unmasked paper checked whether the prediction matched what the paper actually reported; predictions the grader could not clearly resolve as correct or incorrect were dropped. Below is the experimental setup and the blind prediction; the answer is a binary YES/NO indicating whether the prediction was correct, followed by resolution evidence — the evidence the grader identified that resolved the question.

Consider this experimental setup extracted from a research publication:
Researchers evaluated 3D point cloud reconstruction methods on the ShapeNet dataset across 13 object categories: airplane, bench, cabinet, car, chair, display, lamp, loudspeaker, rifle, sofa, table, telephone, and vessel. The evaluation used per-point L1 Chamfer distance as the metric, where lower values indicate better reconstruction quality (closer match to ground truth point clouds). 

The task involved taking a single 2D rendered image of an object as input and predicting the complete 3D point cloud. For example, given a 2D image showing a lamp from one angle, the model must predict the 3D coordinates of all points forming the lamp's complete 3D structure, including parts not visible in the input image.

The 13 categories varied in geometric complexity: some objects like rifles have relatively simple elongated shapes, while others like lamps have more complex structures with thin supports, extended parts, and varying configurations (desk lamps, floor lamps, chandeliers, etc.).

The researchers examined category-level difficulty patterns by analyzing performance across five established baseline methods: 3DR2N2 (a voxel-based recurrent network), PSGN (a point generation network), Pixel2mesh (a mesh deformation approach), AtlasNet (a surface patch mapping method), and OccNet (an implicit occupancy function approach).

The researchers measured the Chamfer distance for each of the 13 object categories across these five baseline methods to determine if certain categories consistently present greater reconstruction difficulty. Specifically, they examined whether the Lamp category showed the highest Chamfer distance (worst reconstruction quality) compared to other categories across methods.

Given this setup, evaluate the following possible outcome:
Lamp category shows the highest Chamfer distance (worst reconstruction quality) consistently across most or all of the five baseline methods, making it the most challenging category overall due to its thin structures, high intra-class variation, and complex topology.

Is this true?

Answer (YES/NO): YES